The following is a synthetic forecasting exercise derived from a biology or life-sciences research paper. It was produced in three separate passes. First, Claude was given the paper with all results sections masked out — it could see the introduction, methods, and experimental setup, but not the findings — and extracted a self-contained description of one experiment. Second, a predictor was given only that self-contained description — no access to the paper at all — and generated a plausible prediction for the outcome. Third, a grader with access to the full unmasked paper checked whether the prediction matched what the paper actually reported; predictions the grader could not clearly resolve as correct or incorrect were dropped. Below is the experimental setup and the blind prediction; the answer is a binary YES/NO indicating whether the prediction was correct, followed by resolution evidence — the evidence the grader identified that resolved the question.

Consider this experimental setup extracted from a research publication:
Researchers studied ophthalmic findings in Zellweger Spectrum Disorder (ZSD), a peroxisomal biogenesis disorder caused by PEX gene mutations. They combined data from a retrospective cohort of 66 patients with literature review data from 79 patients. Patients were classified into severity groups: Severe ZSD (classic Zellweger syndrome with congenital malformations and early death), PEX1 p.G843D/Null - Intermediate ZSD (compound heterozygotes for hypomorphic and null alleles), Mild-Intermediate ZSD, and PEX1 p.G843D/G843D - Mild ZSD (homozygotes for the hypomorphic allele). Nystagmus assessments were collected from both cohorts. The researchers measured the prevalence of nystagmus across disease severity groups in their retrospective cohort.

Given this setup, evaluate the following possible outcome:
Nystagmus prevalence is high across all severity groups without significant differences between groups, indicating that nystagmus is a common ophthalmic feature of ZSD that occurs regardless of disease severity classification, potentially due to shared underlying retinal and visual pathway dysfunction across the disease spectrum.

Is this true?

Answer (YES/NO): NO